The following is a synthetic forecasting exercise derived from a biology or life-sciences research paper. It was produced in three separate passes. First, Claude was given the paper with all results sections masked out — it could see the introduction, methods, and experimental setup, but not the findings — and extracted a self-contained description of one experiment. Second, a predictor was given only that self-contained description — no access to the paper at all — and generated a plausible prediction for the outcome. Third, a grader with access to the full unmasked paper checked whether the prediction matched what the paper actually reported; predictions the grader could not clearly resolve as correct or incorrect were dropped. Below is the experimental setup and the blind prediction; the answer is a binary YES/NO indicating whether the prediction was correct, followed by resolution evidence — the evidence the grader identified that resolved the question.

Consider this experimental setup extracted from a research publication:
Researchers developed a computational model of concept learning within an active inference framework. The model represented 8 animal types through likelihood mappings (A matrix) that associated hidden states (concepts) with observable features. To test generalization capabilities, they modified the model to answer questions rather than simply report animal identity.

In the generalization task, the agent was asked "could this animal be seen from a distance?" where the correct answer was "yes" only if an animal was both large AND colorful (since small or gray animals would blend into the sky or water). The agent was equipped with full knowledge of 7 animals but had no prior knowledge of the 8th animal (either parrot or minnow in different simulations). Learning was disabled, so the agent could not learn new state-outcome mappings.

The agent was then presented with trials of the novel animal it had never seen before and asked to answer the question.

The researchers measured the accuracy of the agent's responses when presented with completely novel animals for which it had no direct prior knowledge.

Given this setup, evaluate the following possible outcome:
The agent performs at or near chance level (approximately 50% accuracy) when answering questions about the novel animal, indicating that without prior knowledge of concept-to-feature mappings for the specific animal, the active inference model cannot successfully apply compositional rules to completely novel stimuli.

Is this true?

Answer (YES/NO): NO